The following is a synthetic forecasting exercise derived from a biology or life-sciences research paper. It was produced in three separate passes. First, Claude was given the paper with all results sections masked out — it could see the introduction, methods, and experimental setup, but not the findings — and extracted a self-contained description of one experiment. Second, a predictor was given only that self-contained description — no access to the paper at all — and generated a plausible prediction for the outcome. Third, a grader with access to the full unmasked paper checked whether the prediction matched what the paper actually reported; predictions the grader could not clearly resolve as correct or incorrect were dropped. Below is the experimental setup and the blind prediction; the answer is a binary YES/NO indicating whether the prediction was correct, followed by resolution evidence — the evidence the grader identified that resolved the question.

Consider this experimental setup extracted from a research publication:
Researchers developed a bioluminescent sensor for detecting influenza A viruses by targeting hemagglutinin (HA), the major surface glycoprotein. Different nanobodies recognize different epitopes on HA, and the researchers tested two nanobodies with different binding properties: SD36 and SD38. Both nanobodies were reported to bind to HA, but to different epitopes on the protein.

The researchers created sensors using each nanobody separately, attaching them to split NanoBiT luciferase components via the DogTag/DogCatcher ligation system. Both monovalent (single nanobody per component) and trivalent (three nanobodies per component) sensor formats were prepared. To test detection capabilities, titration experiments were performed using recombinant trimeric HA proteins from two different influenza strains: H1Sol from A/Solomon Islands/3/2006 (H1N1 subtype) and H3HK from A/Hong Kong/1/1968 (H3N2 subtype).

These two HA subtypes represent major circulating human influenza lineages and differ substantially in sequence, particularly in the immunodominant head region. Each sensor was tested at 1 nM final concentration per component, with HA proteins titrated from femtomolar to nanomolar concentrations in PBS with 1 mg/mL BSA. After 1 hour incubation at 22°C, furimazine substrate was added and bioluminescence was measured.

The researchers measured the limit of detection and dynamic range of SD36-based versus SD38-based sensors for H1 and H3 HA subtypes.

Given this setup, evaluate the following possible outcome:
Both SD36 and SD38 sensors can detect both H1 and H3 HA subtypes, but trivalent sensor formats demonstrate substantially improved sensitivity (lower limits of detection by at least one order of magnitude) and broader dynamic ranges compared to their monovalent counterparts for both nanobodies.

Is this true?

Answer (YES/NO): NO